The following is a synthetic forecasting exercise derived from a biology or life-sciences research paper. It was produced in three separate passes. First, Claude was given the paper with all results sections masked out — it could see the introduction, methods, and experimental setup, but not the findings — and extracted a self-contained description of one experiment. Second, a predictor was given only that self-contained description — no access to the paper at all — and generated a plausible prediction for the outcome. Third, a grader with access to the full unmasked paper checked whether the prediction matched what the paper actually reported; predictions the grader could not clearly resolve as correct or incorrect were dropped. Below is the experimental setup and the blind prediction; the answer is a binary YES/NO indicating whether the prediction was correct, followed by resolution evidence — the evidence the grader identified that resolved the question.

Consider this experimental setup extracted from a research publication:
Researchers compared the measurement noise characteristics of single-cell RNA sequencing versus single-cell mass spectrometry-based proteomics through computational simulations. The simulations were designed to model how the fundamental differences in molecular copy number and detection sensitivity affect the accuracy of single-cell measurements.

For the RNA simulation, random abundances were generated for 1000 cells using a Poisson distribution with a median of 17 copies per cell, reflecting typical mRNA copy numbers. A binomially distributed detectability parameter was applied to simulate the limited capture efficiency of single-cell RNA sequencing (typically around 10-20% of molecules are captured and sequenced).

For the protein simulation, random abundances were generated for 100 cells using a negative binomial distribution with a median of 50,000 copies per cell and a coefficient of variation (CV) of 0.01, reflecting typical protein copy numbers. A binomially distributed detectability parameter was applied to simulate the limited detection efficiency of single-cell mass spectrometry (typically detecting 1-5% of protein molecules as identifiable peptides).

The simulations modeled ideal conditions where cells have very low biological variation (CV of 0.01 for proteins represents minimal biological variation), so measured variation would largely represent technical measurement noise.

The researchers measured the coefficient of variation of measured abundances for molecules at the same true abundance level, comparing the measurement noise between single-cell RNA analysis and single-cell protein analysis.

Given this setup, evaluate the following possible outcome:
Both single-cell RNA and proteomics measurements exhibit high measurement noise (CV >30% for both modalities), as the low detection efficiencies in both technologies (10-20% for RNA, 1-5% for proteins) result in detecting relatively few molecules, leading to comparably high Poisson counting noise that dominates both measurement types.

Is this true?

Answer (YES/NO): NO